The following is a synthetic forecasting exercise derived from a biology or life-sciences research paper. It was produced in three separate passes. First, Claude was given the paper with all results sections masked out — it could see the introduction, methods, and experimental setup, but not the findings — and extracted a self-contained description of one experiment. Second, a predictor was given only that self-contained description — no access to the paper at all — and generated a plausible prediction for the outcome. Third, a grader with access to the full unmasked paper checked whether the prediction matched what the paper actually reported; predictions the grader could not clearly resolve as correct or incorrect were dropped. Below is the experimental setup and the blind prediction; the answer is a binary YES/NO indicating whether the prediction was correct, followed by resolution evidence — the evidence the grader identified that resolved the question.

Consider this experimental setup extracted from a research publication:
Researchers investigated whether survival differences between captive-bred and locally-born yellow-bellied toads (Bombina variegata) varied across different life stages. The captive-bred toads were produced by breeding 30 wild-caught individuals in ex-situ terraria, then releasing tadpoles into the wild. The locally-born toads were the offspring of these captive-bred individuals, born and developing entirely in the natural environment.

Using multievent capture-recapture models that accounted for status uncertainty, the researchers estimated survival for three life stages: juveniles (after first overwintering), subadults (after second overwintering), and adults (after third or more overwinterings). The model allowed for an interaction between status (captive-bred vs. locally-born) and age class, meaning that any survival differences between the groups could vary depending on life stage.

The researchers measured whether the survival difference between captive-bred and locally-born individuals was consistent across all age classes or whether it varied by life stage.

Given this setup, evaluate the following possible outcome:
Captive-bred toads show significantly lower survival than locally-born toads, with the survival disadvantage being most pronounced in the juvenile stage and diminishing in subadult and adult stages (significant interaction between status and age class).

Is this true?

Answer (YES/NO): NO